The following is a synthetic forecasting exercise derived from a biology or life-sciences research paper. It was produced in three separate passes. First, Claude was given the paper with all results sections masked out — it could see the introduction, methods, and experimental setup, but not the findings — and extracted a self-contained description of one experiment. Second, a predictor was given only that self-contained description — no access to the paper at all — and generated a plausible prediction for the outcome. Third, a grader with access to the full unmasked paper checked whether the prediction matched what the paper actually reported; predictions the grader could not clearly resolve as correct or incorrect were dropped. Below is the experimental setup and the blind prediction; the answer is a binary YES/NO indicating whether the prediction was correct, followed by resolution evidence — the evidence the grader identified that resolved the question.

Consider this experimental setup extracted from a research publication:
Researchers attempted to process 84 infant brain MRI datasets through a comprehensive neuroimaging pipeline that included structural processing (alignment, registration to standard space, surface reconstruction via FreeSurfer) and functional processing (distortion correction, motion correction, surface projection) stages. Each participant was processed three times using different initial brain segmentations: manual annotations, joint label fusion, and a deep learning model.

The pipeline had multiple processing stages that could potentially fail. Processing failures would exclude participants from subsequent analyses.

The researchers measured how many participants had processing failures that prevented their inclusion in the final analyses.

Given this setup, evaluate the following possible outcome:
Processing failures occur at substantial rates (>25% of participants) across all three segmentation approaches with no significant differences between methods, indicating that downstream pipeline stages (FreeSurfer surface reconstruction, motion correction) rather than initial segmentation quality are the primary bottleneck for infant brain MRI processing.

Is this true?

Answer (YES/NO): NO